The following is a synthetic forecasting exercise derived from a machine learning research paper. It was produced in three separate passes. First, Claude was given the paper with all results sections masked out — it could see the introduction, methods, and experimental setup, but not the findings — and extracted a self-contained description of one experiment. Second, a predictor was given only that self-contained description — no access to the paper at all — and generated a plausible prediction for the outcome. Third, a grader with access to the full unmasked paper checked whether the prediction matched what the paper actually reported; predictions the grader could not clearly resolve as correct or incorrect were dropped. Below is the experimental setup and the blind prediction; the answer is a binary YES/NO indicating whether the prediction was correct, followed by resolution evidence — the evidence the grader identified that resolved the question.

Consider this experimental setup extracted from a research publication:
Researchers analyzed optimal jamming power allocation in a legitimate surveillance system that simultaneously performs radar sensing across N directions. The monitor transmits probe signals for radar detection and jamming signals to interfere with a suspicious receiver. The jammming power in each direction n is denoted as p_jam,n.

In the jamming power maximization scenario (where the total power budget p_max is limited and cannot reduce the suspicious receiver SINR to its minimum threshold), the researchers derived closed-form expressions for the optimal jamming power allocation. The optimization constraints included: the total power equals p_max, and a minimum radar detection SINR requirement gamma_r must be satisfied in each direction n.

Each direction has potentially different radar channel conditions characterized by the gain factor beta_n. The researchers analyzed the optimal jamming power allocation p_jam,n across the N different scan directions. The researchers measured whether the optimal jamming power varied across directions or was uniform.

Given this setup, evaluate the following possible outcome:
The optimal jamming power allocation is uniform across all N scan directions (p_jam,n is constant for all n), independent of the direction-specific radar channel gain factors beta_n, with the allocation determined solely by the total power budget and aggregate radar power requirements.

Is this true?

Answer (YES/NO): YES